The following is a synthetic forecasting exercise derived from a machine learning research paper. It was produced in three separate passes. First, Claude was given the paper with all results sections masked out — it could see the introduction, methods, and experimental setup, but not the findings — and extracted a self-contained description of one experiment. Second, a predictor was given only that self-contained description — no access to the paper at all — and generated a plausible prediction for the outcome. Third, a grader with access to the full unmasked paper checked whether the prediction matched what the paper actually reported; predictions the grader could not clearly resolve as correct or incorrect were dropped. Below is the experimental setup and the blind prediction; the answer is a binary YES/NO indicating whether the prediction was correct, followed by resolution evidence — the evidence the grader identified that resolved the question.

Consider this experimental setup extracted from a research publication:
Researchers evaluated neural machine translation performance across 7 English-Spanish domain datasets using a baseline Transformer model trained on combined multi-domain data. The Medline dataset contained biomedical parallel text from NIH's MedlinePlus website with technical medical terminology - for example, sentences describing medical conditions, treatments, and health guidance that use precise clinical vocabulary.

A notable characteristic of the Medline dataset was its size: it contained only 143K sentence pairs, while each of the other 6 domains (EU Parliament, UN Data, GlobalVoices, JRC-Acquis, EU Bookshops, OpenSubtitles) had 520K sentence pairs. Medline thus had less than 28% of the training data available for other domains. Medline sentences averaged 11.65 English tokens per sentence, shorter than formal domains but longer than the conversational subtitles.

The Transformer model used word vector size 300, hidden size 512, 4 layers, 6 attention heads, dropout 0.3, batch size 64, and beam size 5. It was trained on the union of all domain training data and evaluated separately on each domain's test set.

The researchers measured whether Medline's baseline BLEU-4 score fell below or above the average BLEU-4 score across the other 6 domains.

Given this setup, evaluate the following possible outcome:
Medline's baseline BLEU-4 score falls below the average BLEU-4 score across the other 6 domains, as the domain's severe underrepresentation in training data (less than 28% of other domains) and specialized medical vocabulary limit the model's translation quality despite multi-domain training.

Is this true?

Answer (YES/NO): NO